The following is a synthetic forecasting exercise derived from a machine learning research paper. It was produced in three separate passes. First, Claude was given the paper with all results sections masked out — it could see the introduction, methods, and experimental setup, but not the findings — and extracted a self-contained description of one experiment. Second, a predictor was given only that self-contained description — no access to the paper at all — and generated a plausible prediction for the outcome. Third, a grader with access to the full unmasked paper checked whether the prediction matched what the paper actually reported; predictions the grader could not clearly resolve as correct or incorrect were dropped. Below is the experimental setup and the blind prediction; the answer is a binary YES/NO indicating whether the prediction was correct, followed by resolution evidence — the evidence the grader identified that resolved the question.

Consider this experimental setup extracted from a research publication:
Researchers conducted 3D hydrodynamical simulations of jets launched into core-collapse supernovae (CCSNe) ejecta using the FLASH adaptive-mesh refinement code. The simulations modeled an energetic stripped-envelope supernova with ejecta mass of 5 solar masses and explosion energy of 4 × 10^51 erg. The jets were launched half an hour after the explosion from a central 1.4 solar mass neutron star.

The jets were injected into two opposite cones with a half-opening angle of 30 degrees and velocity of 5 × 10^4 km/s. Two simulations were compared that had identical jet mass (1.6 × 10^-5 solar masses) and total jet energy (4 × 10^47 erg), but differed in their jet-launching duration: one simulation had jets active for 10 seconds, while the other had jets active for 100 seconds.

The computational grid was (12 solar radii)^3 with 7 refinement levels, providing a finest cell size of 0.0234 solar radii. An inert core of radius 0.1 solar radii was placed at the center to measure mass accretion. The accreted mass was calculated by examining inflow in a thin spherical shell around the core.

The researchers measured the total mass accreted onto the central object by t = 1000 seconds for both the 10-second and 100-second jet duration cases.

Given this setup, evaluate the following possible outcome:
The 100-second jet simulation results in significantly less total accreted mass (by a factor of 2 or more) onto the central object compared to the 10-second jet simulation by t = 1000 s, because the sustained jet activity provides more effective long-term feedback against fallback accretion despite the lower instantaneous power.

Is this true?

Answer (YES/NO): NO